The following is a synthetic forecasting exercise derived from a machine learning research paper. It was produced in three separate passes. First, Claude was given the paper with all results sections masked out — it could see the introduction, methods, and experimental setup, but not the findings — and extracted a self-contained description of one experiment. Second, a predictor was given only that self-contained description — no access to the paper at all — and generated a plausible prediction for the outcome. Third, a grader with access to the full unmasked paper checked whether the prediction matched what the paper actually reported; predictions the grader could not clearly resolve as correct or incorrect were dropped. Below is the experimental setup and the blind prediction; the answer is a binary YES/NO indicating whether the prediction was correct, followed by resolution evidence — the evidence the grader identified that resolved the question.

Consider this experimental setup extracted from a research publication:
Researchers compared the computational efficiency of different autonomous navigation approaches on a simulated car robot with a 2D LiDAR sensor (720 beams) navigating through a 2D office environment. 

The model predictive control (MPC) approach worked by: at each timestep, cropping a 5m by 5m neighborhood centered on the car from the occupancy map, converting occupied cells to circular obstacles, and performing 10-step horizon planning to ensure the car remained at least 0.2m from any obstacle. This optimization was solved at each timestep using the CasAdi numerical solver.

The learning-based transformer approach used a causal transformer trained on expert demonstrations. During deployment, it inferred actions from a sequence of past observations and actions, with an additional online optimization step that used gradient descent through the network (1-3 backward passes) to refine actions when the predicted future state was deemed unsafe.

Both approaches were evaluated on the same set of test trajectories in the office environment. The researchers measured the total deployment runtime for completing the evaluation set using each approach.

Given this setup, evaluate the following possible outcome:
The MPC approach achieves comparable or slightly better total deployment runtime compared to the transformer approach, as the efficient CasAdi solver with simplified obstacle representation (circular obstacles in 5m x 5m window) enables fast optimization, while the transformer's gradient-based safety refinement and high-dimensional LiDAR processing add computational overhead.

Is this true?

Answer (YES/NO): NO